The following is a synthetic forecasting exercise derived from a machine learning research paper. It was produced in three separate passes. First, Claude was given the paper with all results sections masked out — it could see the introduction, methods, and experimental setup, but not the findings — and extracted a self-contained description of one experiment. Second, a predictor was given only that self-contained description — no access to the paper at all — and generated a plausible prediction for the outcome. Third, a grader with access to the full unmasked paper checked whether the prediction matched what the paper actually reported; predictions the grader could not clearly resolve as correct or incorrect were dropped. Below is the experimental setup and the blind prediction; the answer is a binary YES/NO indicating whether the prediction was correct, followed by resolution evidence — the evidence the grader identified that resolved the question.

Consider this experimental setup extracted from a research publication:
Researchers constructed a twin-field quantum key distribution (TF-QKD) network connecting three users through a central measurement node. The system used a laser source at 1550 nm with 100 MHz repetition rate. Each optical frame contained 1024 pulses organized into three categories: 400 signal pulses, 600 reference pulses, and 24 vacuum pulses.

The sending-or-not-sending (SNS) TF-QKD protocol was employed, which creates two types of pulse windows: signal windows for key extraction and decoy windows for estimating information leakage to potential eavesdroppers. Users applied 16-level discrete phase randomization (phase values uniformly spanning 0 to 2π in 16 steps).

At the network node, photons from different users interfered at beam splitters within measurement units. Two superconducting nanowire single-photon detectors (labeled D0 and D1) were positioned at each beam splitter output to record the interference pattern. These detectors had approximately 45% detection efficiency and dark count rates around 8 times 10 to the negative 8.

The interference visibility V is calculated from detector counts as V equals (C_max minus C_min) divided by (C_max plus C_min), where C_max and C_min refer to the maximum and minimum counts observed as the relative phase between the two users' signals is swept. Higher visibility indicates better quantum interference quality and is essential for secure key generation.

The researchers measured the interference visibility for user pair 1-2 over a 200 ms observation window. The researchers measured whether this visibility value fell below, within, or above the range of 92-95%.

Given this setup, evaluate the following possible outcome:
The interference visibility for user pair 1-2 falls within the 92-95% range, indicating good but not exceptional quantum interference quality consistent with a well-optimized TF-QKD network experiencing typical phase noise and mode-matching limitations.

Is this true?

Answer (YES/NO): NO